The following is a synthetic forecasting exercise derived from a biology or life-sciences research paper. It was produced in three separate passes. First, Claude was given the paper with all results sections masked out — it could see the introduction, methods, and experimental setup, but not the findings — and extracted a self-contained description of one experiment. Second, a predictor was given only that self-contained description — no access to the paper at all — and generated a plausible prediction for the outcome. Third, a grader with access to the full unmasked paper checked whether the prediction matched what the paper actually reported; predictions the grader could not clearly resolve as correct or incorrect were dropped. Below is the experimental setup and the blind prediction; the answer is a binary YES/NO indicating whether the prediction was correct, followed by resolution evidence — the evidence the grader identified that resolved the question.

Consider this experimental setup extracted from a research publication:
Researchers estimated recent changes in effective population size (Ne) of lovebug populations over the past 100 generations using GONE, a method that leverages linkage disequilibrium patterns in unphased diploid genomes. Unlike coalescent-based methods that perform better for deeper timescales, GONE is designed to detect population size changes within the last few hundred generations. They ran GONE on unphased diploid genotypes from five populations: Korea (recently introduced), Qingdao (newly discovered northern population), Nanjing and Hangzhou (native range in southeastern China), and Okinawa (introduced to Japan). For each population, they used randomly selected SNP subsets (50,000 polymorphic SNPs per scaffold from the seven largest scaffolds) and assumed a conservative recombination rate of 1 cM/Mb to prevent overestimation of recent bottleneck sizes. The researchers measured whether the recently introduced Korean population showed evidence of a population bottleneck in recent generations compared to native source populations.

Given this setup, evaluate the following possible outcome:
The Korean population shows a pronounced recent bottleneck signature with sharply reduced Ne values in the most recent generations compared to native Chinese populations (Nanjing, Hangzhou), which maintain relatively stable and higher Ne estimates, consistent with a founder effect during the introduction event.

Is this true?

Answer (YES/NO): NO